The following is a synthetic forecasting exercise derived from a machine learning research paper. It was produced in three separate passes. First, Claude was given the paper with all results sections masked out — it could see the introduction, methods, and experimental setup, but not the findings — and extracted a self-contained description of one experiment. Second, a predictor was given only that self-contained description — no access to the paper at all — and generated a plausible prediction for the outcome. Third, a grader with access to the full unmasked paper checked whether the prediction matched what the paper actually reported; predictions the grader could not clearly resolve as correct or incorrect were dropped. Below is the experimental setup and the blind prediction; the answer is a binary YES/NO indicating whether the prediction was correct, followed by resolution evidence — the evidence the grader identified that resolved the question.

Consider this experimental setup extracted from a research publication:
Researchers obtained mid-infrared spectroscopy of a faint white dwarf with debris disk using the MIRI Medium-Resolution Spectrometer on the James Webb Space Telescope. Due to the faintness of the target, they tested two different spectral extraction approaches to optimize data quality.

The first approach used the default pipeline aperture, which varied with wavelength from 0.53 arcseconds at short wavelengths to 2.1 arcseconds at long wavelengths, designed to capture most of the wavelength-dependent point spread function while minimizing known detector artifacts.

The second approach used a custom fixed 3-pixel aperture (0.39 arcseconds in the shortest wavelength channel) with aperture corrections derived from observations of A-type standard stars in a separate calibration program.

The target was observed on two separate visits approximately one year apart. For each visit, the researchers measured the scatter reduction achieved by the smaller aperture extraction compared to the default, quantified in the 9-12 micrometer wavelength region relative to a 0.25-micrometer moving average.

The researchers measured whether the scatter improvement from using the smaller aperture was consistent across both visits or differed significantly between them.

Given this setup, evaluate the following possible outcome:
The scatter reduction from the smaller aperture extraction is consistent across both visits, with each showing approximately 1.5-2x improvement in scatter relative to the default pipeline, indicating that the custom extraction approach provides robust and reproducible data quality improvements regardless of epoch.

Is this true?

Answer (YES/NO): NO